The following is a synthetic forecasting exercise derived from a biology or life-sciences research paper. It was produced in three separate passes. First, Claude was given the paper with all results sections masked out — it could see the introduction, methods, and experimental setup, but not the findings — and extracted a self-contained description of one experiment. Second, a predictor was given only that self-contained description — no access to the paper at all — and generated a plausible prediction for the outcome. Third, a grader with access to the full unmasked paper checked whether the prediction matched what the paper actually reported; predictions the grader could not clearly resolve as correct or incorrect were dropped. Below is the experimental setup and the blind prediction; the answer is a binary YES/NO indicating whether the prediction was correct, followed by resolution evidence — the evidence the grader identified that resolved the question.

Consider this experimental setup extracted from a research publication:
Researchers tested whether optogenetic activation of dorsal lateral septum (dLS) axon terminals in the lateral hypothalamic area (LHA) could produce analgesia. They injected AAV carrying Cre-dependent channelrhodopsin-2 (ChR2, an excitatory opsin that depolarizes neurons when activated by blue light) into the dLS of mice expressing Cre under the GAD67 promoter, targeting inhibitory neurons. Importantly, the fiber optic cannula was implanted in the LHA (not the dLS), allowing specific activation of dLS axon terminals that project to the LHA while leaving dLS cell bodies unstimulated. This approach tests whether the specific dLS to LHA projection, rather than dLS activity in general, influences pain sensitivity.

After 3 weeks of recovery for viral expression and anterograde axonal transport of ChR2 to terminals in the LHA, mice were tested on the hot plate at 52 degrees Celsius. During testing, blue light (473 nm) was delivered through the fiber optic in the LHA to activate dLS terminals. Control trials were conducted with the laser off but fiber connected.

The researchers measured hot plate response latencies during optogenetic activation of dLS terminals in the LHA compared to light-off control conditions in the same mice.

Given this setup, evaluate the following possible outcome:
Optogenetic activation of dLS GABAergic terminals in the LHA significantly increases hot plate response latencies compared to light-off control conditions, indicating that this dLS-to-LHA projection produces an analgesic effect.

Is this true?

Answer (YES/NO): YES